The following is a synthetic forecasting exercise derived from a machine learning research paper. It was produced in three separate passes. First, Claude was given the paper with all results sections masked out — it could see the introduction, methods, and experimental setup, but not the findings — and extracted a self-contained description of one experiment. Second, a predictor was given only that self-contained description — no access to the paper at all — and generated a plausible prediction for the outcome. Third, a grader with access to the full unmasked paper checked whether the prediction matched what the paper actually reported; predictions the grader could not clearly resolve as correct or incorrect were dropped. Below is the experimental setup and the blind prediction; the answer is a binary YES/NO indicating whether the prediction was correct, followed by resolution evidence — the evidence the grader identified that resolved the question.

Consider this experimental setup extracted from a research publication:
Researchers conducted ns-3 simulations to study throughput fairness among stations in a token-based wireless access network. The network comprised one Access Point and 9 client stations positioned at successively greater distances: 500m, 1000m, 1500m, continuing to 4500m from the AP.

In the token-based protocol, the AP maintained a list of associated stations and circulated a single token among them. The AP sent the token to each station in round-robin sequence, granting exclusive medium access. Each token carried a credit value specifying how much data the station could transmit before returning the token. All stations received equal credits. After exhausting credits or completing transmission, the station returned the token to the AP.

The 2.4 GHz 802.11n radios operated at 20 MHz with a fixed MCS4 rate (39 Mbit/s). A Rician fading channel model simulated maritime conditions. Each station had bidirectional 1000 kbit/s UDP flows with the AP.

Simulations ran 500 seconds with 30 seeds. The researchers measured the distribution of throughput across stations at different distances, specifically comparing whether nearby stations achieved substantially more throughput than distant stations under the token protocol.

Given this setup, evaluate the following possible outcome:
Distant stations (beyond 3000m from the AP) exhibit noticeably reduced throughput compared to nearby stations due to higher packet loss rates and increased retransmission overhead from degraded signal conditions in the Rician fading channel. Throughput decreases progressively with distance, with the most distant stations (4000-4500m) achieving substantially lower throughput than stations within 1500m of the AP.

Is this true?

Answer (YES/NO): NO